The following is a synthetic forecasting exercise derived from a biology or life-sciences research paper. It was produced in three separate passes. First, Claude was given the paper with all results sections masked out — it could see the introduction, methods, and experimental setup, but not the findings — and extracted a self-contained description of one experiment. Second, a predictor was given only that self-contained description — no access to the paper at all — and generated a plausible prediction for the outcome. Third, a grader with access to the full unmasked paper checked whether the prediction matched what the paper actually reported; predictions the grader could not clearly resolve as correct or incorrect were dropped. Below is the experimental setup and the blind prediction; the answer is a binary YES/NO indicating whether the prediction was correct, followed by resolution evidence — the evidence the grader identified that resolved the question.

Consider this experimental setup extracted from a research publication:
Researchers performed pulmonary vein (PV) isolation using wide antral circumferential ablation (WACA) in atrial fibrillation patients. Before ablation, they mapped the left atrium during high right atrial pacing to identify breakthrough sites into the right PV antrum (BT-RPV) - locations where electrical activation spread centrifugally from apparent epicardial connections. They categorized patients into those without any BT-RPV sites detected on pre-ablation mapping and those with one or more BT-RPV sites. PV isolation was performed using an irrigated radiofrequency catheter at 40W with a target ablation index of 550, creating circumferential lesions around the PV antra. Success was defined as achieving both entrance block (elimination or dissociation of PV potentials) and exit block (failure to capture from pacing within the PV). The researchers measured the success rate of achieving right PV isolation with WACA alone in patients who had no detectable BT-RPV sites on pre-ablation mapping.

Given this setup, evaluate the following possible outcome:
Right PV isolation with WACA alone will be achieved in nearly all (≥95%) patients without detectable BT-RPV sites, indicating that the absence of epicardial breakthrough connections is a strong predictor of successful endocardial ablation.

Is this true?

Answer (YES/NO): YES